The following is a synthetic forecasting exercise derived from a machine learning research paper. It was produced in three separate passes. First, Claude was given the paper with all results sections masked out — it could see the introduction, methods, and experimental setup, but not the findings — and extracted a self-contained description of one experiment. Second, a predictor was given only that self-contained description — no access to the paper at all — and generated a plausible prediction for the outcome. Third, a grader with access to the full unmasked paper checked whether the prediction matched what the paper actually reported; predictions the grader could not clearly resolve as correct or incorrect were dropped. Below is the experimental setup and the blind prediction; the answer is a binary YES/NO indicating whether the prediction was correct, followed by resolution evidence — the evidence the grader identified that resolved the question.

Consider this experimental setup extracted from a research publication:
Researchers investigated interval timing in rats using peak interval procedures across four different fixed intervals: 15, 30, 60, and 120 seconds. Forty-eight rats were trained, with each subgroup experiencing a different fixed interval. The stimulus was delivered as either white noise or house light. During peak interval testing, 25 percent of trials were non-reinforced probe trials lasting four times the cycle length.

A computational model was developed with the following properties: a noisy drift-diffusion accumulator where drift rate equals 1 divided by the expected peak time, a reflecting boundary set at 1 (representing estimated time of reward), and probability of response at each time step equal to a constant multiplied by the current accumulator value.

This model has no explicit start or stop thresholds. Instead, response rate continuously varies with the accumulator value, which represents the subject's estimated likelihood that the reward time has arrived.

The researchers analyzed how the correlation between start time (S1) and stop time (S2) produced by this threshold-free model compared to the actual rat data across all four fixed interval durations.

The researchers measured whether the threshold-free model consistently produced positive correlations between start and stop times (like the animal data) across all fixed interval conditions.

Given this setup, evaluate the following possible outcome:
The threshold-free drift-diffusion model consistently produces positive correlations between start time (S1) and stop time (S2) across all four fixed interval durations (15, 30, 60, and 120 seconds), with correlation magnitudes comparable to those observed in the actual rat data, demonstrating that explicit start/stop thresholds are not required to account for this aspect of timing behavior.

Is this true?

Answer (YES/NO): YES